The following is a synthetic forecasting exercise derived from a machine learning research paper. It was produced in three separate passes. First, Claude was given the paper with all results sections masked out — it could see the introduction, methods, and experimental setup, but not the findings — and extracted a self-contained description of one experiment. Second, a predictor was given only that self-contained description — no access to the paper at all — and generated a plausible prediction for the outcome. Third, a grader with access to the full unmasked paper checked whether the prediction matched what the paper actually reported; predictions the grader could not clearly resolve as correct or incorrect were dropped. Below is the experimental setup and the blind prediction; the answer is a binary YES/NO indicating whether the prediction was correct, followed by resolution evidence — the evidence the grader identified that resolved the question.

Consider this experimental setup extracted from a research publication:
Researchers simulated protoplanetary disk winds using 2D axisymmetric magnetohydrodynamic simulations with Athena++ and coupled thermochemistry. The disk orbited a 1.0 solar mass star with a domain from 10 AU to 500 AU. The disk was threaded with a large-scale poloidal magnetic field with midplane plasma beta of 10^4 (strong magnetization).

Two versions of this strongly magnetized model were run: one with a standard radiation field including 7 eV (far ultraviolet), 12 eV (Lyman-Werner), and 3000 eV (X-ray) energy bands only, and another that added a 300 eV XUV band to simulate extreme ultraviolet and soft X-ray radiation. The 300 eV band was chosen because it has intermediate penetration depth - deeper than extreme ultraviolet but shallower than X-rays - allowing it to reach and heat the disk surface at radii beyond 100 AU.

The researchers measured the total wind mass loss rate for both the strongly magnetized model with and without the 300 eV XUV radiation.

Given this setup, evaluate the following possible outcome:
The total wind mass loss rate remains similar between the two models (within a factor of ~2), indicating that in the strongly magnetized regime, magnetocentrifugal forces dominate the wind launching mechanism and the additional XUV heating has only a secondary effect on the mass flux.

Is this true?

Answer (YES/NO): YES